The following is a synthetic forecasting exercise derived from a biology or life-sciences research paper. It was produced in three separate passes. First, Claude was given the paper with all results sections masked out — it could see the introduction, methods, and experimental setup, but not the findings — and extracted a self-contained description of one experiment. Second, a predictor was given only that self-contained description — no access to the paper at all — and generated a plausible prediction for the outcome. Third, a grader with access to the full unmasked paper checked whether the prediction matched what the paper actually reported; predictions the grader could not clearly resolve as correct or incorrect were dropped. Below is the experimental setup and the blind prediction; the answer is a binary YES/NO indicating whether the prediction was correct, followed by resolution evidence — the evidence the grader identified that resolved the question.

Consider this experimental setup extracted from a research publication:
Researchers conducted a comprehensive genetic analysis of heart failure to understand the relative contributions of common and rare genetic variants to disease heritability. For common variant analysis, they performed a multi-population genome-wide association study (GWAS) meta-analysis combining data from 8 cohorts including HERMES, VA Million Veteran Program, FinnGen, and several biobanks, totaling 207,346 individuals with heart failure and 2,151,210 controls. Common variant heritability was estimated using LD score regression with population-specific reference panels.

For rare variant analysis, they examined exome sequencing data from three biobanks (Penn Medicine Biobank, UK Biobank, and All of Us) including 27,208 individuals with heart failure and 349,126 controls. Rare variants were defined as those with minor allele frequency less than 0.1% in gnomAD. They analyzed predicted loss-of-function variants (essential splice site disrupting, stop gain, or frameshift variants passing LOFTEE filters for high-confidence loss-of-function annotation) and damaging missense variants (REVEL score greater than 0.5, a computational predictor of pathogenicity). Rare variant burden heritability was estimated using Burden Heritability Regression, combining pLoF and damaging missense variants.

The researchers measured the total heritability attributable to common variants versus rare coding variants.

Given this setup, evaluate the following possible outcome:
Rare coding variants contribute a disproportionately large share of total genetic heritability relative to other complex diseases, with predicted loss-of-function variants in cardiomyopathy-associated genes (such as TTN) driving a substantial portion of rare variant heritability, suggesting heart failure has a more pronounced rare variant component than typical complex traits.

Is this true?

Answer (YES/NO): NO